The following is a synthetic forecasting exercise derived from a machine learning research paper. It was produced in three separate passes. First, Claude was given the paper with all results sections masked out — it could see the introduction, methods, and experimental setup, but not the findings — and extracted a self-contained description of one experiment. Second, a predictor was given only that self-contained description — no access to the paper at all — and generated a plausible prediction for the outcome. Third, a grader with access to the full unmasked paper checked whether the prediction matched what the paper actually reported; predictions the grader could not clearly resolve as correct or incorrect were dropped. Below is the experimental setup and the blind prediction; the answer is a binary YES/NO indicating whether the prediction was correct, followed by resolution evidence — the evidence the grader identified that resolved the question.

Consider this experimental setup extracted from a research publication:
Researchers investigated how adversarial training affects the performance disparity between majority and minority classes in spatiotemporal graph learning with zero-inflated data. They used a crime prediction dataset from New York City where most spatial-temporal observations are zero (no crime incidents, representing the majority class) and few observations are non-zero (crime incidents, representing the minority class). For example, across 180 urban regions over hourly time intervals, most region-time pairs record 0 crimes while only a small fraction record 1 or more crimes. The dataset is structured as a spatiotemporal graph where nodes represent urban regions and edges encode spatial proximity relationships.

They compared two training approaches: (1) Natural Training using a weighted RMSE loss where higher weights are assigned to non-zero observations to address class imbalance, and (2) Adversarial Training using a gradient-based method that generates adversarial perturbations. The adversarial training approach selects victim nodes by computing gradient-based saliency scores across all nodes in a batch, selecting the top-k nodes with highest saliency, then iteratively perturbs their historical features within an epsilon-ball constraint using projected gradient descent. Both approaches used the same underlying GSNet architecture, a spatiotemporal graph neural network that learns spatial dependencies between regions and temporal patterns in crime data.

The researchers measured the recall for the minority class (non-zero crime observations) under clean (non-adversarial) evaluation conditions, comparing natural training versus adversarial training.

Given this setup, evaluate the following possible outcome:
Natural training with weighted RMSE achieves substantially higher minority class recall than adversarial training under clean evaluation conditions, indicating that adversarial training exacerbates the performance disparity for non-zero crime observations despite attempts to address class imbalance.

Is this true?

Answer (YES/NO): YES